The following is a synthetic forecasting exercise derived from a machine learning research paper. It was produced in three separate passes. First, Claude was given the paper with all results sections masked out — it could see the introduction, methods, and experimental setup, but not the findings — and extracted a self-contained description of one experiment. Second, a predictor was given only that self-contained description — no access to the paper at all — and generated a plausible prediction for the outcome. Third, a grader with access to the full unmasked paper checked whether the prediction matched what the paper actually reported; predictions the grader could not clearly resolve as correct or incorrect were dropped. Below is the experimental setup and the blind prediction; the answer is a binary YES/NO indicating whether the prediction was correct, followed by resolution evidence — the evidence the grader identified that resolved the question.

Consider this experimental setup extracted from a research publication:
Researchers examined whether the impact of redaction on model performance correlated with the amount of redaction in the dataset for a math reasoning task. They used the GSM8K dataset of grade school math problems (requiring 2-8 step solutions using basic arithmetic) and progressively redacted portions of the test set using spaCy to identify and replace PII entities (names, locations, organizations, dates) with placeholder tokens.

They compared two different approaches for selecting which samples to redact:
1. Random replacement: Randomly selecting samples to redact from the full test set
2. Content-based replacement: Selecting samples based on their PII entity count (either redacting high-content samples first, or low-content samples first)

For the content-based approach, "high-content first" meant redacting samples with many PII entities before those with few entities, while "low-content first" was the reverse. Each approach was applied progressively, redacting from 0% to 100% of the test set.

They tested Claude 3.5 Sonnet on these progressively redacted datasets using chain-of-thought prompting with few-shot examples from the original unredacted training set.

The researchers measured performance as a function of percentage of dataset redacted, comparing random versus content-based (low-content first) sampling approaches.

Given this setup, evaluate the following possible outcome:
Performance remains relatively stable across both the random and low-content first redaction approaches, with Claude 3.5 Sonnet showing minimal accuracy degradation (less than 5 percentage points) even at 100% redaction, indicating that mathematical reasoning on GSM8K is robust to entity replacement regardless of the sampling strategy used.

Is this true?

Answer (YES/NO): NO